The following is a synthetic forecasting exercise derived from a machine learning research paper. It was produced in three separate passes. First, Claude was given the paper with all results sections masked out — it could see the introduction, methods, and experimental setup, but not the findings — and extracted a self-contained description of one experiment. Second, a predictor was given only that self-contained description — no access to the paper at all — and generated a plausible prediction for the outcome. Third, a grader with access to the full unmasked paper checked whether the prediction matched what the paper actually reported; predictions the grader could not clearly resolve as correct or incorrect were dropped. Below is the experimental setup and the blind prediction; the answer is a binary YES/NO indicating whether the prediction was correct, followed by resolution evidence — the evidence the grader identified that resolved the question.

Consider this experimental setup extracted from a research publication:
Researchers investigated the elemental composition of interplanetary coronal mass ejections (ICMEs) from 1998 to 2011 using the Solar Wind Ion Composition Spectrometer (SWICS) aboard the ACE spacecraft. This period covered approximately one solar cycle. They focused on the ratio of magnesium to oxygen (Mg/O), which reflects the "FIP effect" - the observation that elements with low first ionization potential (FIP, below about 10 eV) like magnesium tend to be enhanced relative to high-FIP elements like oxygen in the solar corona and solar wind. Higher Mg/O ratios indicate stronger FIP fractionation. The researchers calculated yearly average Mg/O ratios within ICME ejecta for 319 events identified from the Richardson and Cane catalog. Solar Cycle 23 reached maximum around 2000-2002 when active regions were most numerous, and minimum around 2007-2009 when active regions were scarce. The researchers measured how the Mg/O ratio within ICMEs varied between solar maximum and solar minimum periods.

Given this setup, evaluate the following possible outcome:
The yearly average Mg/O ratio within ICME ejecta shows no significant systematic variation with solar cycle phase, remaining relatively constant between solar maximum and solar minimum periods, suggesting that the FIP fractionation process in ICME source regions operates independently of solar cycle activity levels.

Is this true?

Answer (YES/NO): NO